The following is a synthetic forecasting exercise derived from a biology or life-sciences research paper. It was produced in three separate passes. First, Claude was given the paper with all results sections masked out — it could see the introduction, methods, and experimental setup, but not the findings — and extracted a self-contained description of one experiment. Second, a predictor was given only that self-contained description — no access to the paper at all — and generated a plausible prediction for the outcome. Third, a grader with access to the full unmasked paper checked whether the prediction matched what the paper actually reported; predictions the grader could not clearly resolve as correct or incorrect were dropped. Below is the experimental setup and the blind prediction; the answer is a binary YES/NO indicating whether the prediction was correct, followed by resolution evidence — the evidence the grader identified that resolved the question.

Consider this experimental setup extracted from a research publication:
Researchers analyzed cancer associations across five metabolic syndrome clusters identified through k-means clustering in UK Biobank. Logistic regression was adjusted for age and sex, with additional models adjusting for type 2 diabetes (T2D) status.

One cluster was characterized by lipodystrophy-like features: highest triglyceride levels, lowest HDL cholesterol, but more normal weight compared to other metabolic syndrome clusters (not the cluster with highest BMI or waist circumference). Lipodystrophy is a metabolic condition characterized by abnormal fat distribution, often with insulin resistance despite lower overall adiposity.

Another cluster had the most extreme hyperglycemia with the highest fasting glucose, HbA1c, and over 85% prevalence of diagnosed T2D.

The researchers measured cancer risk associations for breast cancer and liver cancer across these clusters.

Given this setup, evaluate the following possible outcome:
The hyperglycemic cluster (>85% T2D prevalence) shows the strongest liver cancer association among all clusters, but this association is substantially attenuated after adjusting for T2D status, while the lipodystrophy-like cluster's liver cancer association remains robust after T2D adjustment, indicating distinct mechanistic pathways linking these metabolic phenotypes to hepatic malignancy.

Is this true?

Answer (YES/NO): NO